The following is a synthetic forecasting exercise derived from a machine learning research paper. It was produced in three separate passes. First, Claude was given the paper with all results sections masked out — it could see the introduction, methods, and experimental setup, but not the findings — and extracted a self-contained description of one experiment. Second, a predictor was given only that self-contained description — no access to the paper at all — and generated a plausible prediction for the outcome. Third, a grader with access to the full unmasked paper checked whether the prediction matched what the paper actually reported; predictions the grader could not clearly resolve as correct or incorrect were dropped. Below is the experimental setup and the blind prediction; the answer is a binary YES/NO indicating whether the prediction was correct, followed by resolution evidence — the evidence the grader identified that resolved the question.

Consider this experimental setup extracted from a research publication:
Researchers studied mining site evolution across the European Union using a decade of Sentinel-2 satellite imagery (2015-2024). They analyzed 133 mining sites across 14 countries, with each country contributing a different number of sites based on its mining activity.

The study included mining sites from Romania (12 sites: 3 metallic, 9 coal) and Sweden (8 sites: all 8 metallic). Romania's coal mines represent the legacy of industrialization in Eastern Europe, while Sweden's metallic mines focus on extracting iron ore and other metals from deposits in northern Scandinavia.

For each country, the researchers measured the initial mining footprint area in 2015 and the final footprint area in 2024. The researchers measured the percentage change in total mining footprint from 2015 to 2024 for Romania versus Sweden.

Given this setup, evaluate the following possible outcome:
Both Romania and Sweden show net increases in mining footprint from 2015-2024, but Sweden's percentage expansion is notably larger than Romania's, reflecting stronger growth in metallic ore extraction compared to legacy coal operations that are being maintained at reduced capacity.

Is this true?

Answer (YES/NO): NO